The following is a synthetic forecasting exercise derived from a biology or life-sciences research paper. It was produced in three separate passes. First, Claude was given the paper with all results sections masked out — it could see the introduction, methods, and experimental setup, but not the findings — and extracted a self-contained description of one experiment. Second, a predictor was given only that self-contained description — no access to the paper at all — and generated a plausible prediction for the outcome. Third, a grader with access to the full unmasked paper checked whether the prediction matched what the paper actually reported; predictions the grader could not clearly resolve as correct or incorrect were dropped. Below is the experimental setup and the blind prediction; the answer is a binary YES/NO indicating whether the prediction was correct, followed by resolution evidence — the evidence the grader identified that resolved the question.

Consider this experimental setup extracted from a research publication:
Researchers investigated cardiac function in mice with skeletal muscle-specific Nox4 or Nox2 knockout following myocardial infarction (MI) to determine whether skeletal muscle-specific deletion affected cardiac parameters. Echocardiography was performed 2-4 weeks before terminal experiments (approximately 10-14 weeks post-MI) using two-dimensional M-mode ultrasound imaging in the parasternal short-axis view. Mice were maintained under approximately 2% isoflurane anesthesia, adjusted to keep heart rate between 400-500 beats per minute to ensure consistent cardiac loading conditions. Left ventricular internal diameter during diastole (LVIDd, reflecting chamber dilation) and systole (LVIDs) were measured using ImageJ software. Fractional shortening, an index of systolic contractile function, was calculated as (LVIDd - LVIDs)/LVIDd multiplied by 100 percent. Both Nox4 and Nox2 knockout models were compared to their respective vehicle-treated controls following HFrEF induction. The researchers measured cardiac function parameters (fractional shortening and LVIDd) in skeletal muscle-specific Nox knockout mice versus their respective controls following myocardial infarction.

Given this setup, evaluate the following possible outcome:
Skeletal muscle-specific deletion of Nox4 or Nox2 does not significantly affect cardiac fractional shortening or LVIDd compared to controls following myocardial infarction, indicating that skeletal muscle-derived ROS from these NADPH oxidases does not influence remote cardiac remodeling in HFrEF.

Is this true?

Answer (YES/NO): YES